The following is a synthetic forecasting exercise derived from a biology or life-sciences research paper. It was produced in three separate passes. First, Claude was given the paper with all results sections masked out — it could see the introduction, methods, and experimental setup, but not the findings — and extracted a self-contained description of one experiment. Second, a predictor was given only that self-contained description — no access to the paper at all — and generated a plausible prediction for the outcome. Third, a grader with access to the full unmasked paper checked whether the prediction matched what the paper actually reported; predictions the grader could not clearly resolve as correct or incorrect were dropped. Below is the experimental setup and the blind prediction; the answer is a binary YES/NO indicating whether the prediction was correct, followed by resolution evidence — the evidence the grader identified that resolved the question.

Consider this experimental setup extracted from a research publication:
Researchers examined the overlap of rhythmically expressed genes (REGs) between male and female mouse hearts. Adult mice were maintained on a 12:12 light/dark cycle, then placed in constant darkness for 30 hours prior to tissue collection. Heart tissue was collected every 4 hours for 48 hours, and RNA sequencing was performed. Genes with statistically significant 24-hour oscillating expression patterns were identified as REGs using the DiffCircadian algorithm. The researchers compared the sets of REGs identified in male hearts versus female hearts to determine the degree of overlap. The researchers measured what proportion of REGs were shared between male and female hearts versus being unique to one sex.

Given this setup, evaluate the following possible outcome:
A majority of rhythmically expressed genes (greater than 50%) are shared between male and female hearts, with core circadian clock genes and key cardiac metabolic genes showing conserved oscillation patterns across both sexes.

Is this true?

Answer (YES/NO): NO